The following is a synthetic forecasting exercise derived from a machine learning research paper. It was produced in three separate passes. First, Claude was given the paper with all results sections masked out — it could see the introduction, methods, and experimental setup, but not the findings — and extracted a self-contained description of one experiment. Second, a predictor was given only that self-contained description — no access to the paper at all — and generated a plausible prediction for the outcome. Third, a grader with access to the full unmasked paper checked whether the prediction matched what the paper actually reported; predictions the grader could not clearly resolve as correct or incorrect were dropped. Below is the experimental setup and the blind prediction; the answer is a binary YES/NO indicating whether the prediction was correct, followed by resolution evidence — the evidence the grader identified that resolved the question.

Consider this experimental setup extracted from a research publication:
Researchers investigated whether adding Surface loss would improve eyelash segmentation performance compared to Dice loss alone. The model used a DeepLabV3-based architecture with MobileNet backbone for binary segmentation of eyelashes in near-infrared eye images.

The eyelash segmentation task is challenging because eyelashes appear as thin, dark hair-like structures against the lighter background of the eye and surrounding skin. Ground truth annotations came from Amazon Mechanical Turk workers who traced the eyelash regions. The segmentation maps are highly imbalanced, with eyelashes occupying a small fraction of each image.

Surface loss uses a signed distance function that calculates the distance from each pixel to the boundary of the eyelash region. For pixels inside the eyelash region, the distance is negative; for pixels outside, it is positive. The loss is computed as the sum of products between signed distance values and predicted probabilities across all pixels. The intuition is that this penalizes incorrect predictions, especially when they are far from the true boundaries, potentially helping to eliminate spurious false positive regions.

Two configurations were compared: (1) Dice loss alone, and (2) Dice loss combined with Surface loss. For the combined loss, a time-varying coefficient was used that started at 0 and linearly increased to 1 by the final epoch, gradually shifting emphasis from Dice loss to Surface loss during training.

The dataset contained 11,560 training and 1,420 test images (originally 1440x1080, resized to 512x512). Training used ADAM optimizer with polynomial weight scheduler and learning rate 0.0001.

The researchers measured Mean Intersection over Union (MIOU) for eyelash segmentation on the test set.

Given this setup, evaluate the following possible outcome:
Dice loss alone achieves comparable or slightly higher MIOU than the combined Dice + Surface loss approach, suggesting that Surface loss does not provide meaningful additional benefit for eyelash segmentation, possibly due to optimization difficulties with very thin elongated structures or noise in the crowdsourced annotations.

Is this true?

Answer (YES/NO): YES